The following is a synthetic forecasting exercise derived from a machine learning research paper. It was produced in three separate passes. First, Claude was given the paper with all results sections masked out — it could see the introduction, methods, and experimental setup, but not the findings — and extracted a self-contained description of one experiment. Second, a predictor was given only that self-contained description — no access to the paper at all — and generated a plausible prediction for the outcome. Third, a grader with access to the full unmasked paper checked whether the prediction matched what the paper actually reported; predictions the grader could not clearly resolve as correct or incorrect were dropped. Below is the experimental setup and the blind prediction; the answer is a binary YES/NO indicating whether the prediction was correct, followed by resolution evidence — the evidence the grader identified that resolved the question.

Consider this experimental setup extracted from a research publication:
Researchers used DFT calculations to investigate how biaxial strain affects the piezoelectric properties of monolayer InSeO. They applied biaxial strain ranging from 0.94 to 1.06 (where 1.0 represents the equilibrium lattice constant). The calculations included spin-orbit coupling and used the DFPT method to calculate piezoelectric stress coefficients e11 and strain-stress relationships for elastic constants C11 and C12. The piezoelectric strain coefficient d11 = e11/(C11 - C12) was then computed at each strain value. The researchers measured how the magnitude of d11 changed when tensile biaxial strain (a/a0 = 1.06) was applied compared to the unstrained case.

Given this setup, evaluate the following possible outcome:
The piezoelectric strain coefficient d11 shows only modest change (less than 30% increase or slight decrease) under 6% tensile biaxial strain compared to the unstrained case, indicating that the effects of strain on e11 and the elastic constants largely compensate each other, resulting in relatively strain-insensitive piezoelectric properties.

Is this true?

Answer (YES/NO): NO